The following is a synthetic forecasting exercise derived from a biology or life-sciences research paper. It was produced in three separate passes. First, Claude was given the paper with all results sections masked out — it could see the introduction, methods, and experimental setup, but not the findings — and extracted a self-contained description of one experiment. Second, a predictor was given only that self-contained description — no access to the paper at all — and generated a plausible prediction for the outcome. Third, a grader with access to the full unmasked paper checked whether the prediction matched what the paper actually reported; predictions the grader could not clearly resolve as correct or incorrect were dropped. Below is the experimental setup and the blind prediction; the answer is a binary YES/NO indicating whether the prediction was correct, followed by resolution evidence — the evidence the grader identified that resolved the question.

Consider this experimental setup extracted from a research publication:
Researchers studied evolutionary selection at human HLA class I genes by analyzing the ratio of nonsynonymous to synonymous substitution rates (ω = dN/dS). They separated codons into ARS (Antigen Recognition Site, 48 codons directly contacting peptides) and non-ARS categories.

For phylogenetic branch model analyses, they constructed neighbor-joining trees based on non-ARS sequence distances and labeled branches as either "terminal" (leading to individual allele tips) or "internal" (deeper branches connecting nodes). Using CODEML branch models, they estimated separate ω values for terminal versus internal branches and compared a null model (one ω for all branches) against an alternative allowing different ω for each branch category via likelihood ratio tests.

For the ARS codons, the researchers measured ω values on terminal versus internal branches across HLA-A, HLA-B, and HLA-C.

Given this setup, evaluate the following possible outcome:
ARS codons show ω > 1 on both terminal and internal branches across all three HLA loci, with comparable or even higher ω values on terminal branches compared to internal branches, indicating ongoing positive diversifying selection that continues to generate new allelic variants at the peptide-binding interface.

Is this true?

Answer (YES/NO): NO